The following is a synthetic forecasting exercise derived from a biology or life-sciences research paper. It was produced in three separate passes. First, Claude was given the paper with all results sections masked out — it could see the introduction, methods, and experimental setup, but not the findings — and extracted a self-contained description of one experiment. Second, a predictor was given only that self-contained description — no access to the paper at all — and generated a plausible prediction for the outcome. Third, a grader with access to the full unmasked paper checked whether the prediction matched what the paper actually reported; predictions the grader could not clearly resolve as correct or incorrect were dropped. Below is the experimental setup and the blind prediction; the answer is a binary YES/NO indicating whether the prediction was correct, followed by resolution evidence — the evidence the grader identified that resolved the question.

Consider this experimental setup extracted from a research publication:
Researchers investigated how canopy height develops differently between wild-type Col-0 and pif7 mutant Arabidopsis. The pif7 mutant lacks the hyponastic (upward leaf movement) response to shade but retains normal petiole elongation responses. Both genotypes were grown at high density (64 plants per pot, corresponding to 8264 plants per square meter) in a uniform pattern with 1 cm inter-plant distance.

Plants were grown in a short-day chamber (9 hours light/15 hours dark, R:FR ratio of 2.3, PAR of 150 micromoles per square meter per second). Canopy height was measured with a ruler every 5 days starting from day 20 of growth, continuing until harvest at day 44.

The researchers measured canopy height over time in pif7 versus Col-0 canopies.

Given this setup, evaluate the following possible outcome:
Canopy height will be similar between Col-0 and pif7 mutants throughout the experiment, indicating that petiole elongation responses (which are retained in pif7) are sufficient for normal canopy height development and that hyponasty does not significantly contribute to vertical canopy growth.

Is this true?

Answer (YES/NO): NO